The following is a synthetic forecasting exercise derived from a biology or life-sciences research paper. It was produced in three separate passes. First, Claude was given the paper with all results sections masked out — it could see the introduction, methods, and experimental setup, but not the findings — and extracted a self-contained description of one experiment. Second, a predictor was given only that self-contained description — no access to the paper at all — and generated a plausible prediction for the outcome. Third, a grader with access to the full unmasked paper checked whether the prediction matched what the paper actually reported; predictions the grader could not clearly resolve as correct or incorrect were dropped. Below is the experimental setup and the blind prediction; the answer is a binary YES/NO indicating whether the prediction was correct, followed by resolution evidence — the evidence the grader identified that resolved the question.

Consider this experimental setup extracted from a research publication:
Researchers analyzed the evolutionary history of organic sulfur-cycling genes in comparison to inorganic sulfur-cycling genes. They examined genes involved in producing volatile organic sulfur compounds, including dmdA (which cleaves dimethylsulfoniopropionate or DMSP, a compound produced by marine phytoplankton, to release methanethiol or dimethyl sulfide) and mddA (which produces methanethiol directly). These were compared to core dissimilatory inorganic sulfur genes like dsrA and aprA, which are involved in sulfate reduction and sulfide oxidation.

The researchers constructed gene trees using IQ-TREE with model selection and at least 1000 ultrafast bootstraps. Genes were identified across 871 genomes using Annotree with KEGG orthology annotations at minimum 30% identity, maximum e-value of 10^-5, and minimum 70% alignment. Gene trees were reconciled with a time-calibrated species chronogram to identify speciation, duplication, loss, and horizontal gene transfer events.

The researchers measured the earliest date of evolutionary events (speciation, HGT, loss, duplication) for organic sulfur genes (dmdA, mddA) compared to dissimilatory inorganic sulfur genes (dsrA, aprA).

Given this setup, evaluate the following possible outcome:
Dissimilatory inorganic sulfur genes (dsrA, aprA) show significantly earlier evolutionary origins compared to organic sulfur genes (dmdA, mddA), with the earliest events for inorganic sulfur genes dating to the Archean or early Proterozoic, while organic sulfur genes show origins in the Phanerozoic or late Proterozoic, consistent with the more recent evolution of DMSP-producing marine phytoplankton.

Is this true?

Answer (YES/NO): NO